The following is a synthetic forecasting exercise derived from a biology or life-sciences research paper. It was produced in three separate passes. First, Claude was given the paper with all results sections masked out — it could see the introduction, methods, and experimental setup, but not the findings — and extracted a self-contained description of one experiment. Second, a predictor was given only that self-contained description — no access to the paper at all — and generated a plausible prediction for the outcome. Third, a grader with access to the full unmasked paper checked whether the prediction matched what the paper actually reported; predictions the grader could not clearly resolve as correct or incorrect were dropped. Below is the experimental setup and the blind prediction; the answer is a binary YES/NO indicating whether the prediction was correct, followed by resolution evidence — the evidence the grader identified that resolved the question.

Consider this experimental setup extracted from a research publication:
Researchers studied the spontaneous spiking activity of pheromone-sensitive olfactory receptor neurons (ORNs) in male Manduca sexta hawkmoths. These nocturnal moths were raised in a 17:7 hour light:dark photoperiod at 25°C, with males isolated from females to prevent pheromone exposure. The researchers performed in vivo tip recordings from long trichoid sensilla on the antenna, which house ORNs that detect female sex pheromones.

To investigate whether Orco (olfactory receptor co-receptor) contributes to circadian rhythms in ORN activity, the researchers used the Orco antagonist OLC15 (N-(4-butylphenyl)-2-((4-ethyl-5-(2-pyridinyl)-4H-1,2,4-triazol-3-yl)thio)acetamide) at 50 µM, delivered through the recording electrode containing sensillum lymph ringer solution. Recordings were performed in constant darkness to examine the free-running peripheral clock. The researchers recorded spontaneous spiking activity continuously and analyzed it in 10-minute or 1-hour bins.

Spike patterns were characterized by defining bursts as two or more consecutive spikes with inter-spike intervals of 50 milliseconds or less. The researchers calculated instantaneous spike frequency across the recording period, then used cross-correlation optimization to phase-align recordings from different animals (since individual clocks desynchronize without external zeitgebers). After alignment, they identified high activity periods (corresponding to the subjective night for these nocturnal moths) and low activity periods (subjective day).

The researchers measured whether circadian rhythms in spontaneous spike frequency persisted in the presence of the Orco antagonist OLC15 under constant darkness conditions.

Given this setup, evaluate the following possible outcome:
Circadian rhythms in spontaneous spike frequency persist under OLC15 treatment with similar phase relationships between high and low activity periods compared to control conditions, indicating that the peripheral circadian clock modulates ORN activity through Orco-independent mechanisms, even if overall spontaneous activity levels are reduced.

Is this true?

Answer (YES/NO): NO